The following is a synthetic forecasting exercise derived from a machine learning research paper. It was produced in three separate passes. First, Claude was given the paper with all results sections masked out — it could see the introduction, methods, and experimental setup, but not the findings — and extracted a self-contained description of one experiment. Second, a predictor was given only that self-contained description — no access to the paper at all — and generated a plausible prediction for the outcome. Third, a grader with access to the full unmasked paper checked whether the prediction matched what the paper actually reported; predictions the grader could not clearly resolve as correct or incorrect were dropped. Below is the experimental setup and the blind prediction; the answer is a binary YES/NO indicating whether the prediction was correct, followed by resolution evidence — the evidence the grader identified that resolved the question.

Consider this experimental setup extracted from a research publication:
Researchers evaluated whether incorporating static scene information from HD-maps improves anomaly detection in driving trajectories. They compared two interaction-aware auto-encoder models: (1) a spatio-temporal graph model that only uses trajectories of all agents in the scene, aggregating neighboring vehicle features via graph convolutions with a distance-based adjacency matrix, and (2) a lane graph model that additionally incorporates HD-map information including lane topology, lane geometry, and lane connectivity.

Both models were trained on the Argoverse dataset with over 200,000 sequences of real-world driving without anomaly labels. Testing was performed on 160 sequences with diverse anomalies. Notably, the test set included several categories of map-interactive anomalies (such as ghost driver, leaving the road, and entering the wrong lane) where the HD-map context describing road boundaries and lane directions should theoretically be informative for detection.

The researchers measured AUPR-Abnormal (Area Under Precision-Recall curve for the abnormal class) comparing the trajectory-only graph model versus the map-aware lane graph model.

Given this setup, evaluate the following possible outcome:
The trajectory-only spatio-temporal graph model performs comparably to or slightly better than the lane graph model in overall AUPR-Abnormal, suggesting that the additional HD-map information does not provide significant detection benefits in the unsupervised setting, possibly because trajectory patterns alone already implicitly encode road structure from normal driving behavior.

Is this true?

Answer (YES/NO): YES